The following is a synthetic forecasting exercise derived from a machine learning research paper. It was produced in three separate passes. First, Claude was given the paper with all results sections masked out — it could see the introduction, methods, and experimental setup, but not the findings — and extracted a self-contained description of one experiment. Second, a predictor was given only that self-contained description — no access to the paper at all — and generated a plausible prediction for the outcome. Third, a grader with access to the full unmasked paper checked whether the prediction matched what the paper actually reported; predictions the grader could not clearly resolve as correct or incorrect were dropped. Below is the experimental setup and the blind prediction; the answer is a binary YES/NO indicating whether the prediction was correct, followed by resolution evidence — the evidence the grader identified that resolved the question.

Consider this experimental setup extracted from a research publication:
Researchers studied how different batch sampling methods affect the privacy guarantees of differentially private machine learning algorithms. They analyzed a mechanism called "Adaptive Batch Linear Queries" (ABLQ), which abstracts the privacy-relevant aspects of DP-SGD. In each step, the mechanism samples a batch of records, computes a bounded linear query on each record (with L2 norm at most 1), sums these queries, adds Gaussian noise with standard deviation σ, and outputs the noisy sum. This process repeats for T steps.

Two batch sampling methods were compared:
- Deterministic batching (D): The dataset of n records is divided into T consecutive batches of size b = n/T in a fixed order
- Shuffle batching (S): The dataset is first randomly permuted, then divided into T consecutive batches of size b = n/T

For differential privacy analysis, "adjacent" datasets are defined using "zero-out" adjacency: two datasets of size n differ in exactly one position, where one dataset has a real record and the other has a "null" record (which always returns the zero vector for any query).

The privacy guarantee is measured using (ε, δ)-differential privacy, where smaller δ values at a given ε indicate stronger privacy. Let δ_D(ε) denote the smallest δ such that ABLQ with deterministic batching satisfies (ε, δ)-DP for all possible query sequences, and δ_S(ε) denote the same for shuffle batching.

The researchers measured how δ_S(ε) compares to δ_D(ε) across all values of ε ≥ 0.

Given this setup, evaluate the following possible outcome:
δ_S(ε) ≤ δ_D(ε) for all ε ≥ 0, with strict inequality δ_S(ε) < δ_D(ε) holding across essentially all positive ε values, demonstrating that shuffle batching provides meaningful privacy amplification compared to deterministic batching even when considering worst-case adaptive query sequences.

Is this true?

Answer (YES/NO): NO